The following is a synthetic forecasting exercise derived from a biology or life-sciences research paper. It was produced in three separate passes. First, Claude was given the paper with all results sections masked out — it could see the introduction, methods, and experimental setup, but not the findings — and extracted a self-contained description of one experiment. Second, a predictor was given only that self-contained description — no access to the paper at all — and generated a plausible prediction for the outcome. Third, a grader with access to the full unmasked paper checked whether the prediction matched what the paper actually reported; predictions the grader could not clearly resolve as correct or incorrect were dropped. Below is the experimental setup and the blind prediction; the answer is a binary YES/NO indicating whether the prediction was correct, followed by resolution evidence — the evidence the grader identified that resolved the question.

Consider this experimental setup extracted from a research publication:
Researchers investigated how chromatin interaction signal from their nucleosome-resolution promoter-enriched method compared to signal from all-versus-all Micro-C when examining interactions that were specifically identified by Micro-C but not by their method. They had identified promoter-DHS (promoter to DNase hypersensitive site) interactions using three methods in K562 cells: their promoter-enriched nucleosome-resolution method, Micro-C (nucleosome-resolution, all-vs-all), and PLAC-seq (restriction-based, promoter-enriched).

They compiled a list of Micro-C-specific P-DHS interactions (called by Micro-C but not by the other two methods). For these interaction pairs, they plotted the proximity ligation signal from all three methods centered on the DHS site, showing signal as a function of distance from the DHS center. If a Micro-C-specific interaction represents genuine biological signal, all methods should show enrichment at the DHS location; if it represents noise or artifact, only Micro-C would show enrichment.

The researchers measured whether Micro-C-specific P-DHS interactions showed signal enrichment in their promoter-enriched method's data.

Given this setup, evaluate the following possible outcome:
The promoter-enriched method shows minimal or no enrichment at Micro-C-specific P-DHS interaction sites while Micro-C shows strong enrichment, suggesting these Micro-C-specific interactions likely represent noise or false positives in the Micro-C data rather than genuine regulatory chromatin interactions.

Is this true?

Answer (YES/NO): NO